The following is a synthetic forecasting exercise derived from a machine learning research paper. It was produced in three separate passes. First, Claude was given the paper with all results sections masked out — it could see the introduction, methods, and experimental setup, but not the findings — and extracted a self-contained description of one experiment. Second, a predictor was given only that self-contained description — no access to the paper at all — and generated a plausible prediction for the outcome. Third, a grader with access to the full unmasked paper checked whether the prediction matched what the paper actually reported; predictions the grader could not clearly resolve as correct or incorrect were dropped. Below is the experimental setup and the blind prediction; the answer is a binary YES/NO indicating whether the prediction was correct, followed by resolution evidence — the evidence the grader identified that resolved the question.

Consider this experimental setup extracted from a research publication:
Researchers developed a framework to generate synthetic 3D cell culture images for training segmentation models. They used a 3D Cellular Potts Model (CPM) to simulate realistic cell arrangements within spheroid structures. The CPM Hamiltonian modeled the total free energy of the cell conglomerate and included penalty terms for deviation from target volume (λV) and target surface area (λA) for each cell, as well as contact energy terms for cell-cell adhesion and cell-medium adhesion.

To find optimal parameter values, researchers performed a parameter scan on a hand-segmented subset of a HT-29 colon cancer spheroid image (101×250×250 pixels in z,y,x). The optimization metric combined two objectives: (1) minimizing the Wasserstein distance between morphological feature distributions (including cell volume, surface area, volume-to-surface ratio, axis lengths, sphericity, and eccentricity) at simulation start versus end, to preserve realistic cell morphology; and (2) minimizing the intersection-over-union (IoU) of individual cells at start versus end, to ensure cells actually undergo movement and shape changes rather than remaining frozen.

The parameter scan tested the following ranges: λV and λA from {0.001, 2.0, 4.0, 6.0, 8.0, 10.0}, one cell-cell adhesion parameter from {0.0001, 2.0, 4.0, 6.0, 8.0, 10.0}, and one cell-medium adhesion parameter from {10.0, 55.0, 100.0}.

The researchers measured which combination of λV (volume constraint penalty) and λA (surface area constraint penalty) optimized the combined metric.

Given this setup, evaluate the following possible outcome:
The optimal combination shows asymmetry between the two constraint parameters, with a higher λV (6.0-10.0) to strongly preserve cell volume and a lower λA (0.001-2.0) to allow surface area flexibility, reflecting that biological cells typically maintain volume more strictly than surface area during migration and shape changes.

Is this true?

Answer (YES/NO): YES